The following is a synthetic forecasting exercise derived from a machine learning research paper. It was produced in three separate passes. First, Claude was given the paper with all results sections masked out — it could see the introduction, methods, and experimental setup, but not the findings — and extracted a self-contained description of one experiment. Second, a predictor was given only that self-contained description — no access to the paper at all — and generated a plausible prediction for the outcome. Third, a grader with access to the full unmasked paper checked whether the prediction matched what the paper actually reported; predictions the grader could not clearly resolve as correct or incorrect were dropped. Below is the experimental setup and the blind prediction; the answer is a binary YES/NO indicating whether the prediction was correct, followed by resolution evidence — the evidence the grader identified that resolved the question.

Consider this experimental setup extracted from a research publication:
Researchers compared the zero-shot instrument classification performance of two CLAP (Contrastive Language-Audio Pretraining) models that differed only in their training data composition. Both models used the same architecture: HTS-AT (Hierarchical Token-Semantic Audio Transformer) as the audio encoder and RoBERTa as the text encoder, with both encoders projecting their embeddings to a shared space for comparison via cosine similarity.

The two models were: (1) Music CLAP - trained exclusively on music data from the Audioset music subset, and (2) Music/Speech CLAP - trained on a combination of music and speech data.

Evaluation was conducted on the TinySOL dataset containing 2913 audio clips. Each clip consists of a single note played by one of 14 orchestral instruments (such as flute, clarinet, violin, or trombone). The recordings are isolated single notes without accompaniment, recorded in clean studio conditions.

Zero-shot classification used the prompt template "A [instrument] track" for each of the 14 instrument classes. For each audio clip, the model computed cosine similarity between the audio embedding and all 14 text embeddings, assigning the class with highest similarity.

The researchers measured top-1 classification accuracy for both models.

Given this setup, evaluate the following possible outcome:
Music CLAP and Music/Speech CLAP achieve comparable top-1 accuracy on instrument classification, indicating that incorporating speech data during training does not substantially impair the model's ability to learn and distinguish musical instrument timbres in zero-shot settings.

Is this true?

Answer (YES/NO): YES